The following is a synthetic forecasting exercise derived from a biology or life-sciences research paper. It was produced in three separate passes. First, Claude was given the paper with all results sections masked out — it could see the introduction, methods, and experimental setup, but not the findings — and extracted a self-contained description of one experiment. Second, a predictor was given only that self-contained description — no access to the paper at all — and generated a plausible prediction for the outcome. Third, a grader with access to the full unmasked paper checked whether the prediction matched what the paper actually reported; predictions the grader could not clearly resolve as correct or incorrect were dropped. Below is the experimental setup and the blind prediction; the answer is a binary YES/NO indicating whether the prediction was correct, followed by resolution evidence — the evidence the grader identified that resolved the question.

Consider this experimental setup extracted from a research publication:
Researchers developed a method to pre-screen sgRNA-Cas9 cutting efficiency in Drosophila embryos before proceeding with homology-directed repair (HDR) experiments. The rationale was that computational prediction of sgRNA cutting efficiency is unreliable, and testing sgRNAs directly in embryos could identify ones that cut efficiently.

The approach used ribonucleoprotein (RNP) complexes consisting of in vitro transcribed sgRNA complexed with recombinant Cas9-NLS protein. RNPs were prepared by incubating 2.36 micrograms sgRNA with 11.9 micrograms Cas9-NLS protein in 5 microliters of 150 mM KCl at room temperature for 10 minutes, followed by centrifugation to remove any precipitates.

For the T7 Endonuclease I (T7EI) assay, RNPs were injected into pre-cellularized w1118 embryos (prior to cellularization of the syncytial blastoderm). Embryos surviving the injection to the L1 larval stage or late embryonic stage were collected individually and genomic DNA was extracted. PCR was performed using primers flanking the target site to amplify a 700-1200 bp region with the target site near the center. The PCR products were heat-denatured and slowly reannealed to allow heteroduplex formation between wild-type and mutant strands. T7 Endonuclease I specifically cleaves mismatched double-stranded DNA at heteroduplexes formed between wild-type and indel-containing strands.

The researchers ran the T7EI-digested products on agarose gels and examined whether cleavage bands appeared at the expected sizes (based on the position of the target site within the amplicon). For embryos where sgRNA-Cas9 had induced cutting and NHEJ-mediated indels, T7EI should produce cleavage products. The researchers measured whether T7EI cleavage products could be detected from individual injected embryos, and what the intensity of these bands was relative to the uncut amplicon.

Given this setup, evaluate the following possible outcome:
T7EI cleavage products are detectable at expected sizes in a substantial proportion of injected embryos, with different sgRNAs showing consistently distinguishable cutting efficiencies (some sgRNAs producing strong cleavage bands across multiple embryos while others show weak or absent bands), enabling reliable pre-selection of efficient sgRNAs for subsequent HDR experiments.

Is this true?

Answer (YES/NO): YES